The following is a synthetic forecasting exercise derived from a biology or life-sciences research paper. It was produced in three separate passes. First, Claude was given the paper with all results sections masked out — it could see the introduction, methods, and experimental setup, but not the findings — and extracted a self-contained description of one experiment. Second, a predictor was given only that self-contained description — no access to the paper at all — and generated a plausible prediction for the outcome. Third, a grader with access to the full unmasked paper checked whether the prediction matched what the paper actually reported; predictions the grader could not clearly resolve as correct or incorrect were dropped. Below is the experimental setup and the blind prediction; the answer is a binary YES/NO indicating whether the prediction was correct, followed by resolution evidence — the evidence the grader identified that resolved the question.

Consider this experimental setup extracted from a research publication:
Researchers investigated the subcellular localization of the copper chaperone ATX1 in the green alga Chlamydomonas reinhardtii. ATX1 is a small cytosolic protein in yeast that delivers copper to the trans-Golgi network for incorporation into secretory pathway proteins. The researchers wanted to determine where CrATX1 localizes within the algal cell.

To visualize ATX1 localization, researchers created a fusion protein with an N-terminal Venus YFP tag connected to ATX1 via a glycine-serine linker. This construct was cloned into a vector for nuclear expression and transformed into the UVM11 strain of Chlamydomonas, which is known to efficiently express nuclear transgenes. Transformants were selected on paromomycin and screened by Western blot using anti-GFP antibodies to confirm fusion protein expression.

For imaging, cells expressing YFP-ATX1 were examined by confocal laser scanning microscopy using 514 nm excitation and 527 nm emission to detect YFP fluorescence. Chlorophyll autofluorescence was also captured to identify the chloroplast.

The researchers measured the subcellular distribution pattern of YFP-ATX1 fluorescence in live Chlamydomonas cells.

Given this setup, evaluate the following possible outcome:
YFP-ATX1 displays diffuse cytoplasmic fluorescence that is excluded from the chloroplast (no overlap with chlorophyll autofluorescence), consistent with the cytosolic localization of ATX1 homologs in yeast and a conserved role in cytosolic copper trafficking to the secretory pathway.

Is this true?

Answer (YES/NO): YES